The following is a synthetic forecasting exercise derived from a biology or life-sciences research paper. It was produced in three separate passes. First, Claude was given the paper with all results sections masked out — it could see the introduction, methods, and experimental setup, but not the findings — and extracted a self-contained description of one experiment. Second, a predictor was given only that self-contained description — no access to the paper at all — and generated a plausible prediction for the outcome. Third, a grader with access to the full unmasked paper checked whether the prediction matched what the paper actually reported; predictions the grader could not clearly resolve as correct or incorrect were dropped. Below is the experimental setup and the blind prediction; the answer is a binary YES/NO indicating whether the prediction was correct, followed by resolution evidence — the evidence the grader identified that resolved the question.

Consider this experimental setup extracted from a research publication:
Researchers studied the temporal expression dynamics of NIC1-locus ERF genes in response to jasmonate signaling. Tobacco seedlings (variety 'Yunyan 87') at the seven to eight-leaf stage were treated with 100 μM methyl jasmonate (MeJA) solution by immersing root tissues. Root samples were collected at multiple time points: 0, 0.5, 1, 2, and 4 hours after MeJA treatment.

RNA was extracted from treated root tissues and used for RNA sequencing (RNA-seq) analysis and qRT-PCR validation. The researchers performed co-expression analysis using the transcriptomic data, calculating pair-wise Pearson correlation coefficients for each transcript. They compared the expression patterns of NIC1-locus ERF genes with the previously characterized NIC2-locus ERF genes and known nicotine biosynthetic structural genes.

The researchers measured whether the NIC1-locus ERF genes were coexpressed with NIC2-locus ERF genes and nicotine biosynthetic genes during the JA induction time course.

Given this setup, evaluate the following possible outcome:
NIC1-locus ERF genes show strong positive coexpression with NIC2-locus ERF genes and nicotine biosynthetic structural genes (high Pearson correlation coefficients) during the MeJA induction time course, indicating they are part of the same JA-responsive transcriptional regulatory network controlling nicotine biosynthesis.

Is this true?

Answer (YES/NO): YES